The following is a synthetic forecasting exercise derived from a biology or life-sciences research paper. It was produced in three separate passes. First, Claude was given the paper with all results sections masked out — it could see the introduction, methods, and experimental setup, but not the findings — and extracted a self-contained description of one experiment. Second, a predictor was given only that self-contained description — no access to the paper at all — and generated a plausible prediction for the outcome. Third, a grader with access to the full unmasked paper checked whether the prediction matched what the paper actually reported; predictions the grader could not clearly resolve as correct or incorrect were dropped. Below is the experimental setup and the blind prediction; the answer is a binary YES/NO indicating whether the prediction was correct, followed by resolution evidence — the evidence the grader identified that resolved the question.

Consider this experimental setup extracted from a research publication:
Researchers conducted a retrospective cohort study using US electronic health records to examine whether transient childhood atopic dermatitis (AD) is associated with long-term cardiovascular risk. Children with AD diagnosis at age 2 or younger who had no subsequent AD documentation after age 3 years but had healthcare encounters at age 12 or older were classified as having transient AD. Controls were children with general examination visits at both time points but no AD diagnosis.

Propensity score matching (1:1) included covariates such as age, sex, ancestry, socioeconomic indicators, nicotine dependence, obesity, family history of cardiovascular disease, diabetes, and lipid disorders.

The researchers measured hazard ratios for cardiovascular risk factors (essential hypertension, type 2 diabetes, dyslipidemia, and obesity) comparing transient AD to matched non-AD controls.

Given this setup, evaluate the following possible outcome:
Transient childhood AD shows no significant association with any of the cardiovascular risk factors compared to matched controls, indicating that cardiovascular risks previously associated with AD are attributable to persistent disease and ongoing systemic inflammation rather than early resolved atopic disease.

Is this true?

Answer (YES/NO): YES